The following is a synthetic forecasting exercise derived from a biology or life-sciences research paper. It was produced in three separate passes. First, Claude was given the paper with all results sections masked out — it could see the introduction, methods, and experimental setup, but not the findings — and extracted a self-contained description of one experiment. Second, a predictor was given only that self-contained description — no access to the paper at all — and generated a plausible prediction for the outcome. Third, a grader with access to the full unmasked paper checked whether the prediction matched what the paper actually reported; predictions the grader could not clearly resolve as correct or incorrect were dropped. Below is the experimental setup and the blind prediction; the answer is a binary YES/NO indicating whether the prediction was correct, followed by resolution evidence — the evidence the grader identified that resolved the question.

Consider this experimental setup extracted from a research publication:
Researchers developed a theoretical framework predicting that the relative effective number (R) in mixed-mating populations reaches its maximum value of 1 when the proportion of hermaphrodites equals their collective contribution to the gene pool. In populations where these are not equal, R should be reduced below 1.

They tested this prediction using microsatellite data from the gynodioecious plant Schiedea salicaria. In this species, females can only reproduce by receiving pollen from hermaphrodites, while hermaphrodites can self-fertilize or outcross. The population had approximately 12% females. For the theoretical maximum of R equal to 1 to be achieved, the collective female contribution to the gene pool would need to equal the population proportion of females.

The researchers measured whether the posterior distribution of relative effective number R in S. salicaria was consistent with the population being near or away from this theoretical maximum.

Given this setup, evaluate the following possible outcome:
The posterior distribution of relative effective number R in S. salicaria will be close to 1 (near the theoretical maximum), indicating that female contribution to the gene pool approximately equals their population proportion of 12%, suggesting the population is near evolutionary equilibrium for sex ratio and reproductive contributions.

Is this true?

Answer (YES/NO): YES